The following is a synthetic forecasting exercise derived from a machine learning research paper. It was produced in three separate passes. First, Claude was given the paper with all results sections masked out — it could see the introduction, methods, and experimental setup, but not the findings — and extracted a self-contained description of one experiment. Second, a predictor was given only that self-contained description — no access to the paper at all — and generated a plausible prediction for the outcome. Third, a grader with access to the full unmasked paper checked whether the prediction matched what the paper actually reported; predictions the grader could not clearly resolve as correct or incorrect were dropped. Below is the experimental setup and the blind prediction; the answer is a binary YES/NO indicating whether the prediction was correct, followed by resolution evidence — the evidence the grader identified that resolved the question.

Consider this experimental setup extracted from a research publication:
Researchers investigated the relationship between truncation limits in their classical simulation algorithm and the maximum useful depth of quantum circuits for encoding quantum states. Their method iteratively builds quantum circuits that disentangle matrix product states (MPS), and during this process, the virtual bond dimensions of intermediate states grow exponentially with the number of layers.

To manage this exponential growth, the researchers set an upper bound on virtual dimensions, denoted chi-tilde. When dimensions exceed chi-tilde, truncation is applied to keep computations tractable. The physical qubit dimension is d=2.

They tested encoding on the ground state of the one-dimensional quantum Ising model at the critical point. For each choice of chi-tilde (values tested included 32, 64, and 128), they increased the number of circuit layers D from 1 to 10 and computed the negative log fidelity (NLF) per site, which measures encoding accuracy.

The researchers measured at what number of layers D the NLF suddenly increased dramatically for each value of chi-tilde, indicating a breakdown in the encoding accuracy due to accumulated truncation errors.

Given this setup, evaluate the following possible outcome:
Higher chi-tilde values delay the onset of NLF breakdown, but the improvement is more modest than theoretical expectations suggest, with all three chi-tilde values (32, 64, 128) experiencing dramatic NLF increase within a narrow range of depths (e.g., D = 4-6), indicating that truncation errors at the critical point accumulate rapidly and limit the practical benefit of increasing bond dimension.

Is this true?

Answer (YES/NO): NO